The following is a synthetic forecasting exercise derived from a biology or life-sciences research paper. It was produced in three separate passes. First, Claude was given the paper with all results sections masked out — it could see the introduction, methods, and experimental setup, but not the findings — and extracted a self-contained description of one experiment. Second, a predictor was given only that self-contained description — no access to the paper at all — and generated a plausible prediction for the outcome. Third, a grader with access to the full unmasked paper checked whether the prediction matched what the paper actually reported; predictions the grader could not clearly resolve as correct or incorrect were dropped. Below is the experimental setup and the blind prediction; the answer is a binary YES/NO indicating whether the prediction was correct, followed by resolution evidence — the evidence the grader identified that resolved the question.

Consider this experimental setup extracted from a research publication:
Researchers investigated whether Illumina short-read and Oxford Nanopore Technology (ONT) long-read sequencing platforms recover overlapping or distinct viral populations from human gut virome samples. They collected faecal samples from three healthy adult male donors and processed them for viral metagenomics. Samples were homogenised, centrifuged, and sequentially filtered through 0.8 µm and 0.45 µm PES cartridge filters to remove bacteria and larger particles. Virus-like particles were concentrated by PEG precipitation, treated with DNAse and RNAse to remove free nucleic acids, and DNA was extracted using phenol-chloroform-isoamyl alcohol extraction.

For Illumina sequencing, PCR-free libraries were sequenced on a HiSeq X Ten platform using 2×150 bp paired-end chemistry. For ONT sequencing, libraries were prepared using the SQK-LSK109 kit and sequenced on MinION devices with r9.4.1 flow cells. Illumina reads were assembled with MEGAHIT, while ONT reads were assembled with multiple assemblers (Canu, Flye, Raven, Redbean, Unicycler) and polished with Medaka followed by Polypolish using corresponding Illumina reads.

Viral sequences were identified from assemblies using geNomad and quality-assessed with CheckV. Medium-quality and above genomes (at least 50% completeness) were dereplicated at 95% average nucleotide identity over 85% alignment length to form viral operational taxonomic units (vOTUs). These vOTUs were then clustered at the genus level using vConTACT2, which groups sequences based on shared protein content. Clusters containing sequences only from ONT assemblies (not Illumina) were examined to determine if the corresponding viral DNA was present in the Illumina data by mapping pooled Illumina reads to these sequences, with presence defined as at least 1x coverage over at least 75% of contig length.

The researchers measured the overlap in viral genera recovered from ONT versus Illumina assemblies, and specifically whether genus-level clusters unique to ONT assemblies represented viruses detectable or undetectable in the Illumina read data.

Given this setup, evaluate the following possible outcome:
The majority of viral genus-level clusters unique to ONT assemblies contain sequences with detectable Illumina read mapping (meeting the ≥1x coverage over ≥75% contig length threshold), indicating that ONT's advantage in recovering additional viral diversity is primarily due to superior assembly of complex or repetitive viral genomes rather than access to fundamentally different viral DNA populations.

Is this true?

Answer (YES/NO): NO